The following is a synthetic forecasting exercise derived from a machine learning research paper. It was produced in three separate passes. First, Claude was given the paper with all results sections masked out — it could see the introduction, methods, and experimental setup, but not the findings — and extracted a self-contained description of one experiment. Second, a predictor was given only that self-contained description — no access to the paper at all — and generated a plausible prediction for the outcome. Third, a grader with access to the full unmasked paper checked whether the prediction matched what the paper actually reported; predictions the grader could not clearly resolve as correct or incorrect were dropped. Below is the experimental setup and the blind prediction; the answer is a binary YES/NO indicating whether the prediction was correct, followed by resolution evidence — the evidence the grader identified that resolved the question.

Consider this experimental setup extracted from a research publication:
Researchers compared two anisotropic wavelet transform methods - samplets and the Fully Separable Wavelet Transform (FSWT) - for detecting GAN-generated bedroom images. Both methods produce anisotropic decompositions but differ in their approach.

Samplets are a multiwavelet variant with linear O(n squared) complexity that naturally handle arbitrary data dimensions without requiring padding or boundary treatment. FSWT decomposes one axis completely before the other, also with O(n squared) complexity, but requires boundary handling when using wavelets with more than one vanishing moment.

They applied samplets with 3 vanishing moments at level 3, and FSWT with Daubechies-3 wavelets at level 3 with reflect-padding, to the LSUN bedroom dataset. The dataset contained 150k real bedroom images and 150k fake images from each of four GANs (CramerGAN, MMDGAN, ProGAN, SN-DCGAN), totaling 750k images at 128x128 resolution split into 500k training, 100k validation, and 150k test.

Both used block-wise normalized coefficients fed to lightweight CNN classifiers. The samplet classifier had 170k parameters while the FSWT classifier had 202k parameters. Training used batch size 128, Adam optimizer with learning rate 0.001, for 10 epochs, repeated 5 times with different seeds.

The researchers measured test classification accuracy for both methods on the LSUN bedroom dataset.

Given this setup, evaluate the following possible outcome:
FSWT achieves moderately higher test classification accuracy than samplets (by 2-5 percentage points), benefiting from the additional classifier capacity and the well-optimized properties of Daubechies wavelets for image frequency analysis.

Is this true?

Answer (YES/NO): NO